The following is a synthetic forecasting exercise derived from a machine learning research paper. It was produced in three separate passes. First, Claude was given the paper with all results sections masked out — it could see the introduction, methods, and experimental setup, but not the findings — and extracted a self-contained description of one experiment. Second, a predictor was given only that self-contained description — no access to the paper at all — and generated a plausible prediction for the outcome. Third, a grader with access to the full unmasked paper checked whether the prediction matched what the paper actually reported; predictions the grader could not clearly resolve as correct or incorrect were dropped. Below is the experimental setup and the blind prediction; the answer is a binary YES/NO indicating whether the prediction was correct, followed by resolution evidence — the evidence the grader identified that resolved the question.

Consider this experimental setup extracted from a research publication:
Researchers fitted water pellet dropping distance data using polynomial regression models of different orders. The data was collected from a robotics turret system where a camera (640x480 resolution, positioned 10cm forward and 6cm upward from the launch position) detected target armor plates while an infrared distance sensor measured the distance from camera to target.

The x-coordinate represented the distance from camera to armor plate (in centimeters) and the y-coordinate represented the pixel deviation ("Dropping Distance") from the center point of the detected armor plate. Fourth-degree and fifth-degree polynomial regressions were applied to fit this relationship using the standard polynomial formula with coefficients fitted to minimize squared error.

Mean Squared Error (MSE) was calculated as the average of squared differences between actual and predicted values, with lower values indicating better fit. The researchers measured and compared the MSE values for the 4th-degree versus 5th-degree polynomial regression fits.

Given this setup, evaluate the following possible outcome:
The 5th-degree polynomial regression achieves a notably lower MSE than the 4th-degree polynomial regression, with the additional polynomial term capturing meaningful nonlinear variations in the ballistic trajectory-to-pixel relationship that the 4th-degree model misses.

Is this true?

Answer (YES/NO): NO